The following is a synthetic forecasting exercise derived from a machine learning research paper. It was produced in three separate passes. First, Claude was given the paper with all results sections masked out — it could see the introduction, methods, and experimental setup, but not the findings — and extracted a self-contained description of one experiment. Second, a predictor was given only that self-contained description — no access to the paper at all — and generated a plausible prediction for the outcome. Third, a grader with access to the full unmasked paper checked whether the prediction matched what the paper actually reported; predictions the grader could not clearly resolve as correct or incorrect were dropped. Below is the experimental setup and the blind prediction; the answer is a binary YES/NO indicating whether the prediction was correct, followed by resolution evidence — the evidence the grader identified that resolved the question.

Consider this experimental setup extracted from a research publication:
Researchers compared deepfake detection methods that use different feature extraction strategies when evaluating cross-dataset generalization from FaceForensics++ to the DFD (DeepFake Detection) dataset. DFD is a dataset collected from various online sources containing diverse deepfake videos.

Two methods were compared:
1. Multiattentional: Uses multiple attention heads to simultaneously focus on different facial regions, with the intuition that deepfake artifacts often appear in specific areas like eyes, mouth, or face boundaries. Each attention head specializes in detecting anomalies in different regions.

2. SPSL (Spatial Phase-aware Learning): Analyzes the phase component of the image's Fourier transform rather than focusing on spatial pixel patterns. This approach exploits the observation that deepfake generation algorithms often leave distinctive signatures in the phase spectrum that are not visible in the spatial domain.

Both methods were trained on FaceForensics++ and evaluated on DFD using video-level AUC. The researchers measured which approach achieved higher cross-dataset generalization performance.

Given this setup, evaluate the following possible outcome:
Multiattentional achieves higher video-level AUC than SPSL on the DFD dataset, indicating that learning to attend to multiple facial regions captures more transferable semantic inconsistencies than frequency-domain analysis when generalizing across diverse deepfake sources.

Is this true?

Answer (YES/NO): NO